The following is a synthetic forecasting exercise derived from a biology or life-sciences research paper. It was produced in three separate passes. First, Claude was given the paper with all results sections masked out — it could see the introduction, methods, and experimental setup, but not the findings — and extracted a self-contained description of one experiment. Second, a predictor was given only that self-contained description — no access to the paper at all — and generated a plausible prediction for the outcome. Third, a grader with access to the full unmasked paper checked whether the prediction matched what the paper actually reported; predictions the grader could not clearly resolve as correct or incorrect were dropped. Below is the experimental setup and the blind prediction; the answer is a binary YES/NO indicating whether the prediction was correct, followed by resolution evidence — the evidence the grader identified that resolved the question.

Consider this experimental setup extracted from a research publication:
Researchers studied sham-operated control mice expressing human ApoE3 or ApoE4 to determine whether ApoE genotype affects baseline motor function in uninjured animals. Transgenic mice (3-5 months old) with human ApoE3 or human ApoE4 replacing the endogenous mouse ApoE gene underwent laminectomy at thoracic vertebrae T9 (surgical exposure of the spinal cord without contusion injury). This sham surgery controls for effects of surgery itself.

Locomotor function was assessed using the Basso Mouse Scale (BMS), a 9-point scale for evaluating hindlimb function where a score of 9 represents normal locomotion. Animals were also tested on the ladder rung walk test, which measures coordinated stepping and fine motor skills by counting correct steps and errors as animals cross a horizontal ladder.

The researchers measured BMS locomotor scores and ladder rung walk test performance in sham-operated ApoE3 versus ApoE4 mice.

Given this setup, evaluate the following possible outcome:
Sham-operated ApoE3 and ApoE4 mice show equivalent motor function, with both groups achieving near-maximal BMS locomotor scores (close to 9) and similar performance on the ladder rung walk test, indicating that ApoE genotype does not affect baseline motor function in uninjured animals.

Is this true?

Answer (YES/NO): YES